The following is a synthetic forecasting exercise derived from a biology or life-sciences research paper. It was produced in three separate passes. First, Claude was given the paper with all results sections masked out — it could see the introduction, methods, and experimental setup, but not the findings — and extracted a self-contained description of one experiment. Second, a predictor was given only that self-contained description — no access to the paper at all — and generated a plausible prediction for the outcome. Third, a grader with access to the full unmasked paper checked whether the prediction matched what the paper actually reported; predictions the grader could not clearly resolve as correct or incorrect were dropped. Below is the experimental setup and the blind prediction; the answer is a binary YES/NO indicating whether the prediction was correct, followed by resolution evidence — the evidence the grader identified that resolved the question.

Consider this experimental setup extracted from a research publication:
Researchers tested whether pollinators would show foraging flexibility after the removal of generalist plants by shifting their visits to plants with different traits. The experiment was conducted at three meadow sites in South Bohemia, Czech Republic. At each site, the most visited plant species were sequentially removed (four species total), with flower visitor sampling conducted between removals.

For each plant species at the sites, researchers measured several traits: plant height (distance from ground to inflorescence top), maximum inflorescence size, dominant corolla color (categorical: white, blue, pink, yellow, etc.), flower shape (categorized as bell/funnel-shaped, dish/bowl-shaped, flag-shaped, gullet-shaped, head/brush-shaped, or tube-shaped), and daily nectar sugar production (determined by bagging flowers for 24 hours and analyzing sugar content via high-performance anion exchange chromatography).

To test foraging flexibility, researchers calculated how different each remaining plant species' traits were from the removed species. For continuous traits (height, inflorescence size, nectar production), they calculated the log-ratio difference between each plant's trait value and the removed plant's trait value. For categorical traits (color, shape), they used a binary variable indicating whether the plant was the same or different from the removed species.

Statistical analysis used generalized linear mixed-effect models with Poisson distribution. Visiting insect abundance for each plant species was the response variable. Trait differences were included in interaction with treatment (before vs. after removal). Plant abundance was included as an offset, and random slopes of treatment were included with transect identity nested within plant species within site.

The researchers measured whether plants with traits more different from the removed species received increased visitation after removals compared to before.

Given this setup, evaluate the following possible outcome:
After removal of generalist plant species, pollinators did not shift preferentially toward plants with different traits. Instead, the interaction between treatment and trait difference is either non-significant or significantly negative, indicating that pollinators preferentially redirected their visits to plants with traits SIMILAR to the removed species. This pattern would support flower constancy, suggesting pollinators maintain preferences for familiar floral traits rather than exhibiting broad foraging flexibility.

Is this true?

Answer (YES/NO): NO